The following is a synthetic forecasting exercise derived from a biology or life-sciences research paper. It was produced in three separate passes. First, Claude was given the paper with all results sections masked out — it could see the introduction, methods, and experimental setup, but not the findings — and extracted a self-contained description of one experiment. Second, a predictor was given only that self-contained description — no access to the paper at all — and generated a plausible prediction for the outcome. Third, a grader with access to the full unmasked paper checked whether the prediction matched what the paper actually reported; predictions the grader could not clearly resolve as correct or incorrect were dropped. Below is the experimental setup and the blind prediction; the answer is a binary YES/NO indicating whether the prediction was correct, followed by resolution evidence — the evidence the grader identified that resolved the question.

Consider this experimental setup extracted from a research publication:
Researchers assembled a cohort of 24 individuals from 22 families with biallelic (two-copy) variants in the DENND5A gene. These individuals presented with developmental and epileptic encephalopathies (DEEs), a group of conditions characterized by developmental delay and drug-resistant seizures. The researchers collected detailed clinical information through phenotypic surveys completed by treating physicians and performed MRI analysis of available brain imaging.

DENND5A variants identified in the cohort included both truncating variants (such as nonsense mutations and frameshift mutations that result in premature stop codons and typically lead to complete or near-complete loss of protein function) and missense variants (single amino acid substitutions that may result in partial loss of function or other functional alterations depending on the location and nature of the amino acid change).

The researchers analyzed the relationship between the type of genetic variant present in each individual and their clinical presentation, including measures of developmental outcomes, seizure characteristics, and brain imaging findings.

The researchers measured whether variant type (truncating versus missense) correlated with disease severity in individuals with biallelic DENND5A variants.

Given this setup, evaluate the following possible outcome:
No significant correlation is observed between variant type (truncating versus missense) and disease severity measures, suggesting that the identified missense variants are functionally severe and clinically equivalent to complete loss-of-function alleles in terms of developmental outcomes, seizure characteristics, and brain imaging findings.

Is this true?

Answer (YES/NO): NO